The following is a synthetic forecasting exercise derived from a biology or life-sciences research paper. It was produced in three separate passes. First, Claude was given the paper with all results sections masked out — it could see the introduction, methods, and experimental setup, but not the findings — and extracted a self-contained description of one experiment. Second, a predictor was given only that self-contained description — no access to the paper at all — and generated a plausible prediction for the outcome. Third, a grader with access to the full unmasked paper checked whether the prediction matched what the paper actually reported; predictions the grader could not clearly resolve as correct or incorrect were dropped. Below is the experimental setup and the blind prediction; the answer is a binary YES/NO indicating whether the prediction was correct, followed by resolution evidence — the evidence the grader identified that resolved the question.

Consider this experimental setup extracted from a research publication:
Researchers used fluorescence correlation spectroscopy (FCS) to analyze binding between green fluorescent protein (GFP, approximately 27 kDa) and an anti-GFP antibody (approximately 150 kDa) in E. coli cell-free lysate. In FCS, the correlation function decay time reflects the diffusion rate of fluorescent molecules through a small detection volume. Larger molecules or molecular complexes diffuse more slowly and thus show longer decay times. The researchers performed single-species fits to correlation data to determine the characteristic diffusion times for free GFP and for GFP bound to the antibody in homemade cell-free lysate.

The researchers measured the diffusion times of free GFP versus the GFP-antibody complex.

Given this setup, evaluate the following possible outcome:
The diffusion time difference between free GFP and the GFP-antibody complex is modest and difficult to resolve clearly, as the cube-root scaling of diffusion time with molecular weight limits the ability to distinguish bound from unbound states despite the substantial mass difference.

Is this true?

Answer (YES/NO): NO